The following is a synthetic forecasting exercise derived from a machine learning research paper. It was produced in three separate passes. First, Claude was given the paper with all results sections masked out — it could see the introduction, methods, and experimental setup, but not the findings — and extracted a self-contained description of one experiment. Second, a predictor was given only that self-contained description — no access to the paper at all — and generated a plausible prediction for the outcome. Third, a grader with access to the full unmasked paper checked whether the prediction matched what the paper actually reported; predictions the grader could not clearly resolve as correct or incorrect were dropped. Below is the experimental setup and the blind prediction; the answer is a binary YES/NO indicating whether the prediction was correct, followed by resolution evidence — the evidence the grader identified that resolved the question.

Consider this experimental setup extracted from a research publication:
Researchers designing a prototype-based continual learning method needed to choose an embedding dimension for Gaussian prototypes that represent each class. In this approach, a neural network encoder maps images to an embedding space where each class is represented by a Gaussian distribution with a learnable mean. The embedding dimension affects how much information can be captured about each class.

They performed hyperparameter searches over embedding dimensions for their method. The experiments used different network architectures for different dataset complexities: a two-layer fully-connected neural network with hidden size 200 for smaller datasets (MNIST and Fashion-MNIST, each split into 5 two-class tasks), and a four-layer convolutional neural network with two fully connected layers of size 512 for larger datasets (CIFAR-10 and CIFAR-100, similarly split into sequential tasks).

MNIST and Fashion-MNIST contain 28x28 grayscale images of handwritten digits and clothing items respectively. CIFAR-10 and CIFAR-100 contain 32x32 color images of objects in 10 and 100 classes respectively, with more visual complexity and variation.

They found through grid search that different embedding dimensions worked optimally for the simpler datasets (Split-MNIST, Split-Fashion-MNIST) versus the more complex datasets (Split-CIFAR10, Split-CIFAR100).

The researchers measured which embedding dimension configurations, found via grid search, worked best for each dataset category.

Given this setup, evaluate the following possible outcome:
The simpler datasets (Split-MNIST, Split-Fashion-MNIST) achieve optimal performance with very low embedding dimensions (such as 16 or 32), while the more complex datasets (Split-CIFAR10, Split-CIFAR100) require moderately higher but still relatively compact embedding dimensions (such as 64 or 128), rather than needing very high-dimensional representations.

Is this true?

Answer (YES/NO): NO